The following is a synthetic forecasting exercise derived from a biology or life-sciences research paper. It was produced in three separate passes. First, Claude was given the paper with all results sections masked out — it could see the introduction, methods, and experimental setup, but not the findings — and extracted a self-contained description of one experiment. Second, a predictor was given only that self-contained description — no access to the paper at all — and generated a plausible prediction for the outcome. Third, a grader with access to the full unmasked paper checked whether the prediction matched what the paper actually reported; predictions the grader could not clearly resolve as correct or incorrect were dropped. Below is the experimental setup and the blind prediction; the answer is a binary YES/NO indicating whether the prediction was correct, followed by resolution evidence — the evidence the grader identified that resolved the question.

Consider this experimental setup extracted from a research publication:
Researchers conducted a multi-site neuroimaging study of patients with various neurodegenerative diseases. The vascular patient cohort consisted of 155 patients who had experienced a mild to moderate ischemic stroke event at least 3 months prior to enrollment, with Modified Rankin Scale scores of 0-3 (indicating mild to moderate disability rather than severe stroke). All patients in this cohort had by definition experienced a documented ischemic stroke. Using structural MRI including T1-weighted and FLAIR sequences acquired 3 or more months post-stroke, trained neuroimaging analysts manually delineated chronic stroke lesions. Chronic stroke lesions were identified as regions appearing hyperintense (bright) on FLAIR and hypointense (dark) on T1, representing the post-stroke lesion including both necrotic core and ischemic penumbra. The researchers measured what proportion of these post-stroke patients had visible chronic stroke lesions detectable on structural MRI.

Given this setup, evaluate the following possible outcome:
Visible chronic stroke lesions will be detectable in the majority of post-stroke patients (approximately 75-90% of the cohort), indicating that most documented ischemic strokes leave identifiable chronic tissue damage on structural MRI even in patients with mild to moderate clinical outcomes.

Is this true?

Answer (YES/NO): NO